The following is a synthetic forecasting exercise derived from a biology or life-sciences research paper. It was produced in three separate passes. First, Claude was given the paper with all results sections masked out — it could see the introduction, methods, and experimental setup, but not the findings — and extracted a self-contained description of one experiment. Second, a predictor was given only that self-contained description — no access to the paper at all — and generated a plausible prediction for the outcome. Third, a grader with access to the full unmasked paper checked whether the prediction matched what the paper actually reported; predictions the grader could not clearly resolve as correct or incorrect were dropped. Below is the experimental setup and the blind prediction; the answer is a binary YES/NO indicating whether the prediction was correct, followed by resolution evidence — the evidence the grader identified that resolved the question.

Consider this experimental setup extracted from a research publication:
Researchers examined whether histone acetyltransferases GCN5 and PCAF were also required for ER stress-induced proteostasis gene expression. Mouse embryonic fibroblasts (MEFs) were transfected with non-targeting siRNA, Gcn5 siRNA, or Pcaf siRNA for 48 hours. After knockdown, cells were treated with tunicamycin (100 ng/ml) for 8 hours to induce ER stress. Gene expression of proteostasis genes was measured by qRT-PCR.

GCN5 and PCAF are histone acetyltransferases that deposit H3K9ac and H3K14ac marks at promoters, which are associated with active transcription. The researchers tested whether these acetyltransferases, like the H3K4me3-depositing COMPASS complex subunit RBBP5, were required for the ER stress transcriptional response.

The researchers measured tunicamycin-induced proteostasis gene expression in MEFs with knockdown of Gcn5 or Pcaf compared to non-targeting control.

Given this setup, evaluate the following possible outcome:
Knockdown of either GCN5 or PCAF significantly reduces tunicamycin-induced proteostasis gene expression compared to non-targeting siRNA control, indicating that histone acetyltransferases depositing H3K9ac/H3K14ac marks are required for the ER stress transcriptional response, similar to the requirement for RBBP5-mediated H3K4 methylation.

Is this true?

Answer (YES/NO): NO